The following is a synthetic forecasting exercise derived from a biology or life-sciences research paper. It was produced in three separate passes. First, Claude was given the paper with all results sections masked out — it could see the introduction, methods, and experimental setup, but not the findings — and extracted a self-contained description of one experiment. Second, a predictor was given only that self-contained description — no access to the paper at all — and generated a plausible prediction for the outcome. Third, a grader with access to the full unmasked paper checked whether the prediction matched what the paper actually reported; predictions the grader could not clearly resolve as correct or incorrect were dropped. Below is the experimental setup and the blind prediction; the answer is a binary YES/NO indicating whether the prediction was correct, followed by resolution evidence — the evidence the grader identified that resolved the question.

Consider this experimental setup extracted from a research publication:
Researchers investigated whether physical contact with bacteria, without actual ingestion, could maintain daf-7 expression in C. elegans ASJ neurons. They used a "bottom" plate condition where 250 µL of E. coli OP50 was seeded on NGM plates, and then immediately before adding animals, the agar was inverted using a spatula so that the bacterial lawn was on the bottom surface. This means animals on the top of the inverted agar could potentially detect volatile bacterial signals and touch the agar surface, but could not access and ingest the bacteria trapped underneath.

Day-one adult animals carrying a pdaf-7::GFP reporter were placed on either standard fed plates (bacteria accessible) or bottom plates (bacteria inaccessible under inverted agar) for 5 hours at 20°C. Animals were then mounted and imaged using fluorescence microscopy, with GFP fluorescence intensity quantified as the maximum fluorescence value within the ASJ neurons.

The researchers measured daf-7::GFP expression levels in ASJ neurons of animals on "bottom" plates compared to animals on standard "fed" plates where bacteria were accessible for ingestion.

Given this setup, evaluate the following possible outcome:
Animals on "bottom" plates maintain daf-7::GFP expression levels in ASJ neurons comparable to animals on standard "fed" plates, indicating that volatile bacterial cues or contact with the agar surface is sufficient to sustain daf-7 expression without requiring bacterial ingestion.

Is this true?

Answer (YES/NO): NO